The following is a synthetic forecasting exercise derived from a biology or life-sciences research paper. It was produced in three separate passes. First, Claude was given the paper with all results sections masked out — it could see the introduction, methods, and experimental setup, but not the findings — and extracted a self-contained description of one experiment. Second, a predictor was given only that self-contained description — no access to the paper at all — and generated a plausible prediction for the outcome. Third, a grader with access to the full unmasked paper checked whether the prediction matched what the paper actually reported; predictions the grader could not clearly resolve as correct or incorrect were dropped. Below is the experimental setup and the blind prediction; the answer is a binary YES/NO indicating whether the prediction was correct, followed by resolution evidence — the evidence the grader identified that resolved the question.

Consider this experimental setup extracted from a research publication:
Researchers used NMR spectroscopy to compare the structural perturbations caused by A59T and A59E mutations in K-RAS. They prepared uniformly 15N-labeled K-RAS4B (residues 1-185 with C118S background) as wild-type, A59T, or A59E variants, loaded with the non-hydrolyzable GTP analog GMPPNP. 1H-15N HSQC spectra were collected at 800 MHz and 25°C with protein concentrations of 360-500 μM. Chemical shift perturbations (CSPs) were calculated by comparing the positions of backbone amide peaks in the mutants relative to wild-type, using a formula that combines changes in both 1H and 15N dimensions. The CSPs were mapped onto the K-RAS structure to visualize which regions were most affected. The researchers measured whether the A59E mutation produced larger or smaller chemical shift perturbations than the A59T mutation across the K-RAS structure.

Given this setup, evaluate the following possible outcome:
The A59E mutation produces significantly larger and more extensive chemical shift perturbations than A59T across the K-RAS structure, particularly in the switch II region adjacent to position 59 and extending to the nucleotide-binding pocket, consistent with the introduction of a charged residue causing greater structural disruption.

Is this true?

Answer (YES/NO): NO